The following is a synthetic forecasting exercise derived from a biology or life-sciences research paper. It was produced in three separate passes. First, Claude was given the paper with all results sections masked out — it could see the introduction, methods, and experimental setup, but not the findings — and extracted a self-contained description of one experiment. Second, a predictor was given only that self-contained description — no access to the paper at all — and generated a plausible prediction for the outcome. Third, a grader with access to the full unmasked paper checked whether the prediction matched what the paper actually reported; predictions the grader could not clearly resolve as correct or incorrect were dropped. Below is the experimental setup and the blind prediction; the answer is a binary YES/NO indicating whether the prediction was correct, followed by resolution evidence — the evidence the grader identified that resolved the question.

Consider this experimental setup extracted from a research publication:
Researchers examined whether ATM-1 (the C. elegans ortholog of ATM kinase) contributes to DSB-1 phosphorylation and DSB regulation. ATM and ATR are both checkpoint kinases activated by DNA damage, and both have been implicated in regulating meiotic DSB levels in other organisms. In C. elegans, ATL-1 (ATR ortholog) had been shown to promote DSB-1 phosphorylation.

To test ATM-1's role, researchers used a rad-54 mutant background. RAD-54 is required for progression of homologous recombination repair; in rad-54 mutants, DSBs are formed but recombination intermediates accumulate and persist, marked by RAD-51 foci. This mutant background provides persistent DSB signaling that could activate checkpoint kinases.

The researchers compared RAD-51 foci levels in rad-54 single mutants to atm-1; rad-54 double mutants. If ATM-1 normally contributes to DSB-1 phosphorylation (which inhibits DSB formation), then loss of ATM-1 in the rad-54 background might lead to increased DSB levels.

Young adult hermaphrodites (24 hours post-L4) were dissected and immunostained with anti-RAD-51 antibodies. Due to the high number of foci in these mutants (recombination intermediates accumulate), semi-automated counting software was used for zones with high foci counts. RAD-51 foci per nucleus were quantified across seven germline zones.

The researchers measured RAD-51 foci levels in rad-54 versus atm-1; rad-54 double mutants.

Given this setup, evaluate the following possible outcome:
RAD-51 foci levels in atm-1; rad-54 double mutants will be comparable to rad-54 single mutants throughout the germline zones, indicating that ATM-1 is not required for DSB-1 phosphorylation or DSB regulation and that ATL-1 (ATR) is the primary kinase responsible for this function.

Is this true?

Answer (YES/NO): NO